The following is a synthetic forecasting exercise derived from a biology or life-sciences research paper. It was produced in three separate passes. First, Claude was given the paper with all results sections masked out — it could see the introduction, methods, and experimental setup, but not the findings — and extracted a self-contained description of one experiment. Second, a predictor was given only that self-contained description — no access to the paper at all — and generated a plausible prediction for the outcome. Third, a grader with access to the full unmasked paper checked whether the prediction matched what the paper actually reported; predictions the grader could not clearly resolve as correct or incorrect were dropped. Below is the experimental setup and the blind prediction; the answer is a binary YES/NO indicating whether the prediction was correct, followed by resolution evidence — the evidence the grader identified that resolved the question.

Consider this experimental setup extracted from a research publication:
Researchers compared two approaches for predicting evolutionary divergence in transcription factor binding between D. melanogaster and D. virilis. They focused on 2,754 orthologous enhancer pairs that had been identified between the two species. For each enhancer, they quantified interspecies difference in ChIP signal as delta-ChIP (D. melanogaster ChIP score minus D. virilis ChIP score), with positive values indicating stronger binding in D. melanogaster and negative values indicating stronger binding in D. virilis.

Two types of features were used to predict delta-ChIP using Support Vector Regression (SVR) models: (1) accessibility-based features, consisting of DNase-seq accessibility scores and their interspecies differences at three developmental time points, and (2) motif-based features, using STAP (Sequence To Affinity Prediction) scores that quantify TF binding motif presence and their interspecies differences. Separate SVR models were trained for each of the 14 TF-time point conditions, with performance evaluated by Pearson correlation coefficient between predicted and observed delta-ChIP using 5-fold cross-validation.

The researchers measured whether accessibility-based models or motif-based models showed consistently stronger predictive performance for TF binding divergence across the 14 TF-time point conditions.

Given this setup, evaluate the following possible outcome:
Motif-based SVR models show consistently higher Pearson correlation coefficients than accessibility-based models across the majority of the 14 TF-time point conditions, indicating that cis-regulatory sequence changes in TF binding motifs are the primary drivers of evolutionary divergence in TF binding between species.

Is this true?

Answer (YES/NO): NO